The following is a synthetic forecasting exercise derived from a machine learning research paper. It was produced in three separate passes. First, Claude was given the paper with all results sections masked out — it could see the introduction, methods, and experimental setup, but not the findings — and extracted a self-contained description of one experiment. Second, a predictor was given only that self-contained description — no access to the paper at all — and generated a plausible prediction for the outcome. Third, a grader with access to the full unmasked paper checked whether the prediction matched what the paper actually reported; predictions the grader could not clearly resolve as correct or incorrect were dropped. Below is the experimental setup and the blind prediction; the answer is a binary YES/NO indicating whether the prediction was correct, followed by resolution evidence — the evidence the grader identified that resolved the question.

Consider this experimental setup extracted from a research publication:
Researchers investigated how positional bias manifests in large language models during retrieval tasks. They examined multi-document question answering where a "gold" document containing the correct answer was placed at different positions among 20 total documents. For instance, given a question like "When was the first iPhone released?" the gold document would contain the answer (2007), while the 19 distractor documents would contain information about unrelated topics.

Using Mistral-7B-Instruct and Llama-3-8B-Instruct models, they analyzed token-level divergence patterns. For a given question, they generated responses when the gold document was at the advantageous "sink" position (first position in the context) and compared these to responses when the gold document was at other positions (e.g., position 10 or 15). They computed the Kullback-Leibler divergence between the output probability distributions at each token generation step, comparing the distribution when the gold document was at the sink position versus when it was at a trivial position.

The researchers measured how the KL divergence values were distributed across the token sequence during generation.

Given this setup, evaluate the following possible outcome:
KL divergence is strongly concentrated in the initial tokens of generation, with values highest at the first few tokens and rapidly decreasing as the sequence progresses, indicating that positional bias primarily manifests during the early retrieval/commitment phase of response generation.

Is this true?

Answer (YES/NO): NO